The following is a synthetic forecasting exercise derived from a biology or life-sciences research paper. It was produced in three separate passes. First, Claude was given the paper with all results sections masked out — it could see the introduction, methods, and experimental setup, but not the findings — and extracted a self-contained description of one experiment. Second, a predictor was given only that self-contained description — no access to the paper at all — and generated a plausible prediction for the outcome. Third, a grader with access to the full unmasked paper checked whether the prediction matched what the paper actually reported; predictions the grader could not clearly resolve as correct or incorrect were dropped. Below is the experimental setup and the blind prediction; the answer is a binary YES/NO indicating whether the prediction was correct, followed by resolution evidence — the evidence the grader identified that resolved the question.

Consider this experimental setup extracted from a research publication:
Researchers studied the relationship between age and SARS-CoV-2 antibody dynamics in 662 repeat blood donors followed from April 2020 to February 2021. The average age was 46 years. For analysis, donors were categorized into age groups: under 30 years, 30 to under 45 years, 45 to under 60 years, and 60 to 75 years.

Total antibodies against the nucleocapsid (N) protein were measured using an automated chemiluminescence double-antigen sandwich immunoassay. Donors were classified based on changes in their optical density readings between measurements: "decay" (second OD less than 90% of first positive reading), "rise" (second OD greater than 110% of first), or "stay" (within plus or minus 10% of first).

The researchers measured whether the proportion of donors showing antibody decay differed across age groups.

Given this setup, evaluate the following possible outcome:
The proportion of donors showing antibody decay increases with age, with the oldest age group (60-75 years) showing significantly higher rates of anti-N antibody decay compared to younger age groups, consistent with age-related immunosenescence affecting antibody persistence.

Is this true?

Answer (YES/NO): NO